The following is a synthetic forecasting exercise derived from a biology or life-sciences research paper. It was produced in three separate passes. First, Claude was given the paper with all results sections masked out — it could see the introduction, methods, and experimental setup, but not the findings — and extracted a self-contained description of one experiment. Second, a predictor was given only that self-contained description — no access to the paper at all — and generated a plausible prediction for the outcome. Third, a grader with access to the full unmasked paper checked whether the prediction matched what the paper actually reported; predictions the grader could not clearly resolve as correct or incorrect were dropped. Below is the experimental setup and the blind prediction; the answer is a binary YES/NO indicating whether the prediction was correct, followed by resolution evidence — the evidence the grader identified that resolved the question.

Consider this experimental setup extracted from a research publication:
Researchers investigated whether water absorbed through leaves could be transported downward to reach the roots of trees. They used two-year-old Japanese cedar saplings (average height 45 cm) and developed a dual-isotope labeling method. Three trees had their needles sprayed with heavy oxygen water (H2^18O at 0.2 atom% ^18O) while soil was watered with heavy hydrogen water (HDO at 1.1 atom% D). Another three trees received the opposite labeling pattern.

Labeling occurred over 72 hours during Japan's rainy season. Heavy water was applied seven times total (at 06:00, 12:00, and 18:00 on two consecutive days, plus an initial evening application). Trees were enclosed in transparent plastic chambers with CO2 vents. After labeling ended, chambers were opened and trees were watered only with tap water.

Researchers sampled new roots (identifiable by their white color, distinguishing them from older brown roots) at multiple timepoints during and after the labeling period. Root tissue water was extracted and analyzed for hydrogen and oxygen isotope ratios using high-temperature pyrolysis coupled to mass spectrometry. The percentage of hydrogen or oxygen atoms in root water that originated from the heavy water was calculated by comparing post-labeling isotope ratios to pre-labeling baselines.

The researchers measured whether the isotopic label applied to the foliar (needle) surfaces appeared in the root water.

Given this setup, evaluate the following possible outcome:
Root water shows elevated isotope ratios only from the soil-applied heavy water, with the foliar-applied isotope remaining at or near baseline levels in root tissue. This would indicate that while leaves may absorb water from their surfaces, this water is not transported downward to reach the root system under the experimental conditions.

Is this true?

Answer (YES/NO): NO